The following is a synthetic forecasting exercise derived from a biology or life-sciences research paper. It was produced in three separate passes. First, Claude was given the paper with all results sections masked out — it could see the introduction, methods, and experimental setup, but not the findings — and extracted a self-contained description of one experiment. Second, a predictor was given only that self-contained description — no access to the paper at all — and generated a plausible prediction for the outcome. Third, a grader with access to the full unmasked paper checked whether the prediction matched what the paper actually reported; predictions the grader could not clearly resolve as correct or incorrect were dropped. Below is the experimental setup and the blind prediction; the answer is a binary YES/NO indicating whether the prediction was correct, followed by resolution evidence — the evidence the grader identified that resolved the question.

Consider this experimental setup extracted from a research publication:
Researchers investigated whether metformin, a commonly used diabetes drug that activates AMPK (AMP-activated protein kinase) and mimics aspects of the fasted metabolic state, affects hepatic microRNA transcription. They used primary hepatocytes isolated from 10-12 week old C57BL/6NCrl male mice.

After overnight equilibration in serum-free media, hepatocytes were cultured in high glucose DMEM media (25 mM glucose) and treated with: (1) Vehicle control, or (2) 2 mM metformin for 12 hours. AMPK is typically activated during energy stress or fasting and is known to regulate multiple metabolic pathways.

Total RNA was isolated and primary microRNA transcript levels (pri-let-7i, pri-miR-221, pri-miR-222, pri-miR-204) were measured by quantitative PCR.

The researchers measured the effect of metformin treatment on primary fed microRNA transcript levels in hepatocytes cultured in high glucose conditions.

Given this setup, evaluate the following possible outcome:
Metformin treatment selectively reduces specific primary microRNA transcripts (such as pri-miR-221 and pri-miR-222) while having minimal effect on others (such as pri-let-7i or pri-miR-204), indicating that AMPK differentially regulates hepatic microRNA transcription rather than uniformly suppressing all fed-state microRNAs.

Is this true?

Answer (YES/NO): NO